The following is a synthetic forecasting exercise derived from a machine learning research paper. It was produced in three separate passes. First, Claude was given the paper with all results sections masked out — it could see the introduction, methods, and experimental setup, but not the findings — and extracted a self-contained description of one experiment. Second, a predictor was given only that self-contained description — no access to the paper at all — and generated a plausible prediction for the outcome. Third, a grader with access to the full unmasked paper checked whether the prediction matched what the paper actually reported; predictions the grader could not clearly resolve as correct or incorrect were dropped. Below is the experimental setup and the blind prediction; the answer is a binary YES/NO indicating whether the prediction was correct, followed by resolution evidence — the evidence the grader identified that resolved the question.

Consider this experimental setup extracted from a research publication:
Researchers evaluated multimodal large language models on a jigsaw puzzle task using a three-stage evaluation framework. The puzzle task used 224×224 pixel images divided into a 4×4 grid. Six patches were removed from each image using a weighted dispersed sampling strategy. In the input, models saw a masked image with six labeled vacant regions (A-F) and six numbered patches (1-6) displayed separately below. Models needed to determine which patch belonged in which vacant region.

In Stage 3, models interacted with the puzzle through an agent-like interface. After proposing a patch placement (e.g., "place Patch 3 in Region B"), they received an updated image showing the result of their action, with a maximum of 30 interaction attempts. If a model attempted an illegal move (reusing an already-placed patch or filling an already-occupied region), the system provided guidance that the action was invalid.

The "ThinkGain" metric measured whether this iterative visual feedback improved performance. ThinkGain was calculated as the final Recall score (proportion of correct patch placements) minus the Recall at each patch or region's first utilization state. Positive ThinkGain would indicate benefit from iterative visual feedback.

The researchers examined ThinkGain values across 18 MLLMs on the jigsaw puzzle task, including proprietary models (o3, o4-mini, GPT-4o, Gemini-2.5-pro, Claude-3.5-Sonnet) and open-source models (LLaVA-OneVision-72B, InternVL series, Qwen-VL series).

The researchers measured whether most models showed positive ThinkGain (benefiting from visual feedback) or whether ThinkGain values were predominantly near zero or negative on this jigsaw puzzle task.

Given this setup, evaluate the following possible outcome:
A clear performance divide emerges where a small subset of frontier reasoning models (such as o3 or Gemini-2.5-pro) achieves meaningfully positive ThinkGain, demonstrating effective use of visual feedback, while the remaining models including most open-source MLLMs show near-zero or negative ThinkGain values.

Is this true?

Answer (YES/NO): NO